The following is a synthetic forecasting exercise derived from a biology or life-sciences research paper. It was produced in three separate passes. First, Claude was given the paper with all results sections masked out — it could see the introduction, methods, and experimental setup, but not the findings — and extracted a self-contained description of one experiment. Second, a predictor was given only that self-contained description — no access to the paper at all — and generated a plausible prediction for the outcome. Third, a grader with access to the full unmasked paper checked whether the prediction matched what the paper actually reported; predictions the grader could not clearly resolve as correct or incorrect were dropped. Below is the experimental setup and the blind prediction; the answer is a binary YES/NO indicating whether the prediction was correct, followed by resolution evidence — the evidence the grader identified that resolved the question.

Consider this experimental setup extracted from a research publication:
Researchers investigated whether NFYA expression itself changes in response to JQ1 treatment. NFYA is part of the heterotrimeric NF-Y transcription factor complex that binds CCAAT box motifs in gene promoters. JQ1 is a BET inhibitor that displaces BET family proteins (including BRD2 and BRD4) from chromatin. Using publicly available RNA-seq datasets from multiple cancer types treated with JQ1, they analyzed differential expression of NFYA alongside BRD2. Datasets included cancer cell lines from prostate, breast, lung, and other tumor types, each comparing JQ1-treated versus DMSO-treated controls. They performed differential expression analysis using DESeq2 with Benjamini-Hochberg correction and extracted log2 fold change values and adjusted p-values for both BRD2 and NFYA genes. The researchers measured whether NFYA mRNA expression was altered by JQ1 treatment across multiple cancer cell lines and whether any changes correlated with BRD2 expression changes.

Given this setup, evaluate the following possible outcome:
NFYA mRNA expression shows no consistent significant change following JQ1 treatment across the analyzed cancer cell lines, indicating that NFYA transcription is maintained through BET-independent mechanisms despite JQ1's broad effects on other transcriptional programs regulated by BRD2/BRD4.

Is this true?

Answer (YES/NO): NO